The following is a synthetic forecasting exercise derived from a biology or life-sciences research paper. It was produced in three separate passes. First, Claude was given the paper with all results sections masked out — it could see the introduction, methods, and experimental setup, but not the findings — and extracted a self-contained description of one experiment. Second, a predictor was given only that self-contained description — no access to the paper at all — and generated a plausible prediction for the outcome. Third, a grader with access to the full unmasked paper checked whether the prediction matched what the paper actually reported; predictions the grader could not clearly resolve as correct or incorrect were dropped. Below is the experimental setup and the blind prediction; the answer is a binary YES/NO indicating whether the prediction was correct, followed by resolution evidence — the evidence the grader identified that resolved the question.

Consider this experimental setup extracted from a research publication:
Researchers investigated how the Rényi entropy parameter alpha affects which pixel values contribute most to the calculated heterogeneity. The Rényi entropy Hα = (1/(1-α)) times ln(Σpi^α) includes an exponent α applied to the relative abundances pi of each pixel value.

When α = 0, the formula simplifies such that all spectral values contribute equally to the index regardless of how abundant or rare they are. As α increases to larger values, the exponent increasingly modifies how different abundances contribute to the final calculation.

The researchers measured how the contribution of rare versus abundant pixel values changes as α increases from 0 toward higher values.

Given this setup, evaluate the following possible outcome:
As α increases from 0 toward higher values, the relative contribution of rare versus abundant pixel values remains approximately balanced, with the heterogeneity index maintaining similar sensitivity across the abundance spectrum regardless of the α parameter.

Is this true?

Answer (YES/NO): NO